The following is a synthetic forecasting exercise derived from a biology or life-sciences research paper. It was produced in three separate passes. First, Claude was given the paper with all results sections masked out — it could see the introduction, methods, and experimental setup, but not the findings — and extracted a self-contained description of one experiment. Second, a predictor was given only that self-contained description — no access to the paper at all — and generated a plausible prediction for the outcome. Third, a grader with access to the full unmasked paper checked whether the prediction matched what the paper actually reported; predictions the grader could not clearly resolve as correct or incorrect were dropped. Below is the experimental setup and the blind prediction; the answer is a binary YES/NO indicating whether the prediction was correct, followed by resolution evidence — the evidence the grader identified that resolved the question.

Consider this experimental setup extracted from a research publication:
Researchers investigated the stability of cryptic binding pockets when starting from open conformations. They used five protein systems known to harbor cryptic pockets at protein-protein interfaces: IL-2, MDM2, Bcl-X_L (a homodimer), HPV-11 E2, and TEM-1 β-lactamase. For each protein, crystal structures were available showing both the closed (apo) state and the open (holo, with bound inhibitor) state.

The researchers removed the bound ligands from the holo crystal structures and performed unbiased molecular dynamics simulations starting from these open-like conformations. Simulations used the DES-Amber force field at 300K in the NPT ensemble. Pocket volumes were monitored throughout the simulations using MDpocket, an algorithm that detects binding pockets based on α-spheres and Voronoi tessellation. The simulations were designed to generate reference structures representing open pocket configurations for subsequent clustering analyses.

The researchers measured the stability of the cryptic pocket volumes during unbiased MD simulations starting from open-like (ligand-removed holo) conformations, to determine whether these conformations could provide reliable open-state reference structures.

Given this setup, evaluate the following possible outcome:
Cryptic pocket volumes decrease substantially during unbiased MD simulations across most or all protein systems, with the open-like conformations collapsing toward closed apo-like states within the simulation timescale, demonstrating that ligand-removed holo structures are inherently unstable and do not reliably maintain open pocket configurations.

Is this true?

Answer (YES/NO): NO